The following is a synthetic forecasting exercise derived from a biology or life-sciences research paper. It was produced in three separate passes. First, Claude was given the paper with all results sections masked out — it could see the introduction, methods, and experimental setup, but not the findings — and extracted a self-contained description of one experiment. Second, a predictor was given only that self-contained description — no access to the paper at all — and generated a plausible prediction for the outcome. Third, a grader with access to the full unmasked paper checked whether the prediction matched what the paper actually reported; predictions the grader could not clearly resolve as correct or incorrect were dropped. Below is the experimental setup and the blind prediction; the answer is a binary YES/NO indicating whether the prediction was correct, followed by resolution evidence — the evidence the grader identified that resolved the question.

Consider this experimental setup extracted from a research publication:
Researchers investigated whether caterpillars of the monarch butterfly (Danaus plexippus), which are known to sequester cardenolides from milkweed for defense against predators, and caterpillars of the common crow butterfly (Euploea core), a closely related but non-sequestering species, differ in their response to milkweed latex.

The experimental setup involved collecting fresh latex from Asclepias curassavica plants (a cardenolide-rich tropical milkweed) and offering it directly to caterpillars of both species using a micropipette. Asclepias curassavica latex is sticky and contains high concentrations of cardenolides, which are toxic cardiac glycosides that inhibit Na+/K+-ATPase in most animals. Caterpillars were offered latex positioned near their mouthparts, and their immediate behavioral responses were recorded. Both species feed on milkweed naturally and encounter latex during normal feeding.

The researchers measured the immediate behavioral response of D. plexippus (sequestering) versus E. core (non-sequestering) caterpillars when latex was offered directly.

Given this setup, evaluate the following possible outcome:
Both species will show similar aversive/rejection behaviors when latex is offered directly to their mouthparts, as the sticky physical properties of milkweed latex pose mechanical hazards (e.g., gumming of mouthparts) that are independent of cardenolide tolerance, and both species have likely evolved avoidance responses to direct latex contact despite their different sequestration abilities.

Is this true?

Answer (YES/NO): NO